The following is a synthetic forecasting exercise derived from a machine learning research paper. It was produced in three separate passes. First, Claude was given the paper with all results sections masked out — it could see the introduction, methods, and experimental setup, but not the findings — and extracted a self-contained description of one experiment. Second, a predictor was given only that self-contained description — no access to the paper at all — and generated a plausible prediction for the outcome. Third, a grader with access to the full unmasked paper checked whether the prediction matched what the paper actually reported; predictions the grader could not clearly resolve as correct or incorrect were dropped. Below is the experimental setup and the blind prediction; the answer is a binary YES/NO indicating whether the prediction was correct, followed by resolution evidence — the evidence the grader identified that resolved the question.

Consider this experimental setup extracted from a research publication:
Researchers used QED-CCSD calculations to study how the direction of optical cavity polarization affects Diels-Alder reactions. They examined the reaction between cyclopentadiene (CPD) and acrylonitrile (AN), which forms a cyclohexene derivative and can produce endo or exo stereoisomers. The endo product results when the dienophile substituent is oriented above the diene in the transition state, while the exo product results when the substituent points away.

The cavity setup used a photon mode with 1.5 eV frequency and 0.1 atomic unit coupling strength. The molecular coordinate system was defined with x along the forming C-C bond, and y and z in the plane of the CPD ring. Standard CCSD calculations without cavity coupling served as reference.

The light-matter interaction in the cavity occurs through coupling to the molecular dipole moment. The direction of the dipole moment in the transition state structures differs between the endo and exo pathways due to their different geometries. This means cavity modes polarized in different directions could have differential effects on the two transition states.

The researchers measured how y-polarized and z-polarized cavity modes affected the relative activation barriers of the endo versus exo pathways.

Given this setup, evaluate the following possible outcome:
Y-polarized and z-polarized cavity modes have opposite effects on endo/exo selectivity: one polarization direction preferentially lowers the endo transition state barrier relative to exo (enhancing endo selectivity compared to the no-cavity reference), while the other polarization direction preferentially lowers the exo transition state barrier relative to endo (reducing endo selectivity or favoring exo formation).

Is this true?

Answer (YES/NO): YES